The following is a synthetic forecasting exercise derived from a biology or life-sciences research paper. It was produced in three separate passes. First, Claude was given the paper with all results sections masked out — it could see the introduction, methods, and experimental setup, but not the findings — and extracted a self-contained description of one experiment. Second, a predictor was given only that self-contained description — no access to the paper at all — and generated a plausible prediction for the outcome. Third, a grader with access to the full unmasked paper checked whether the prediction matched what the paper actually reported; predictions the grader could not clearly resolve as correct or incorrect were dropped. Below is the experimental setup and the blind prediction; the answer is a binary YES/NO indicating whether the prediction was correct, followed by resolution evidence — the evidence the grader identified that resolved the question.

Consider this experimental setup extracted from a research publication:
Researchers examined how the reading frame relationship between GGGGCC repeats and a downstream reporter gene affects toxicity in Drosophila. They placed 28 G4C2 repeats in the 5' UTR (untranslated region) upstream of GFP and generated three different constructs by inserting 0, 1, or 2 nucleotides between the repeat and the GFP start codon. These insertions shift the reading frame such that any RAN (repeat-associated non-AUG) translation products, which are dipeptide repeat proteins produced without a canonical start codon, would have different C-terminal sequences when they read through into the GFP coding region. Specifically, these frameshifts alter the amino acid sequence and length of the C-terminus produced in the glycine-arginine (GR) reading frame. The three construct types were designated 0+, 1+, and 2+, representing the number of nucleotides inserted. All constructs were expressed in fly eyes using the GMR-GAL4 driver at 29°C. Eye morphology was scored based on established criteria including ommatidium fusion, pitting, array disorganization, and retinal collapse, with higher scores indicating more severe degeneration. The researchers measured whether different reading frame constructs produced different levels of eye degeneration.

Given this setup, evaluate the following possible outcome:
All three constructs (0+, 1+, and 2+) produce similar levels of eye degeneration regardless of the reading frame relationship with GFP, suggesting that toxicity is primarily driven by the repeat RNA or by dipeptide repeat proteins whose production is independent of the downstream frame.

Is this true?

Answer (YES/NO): NO